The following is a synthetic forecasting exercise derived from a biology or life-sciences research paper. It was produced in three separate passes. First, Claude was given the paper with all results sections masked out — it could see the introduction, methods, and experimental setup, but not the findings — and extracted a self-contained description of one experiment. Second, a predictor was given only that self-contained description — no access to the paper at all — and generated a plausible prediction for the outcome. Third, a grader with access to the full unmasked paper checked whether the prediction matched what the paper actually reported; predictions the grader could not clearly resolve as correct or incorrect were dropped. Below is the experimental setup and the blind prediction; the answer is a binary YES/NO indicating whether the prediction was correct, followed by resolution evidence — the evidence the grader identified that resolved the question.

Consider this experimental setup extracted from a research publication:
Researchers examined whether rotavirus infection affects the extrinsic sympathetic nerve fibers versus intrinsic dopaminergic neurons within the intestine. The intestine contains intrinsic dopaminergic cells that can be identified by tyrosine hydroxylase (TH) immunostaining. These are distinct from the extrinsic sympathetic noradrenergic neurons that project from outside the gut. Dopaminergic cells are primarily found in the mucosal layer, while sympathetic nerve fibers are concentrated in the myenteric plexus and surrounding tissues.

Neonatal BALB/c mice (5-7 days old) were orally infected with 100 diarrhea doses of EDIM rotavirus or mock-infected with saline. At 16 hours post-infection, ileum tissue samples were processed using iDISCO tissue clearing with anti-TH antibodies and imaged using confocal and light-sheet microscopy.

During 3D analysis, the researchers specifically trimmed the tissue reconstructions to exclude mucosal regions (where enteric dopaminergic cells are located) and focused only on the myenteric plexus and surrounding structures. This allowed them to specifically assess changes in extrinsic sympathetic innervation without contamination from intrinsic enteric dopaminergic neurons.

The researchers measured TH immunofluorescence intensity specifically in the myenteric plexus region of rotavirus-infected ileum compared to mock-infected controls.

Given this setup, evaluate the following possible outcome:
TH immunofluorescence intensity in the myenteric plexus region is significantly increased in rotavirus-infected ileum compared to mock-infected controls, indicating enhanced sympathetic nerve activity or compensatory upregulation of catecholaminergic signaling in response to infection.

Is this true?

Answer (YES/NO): NO